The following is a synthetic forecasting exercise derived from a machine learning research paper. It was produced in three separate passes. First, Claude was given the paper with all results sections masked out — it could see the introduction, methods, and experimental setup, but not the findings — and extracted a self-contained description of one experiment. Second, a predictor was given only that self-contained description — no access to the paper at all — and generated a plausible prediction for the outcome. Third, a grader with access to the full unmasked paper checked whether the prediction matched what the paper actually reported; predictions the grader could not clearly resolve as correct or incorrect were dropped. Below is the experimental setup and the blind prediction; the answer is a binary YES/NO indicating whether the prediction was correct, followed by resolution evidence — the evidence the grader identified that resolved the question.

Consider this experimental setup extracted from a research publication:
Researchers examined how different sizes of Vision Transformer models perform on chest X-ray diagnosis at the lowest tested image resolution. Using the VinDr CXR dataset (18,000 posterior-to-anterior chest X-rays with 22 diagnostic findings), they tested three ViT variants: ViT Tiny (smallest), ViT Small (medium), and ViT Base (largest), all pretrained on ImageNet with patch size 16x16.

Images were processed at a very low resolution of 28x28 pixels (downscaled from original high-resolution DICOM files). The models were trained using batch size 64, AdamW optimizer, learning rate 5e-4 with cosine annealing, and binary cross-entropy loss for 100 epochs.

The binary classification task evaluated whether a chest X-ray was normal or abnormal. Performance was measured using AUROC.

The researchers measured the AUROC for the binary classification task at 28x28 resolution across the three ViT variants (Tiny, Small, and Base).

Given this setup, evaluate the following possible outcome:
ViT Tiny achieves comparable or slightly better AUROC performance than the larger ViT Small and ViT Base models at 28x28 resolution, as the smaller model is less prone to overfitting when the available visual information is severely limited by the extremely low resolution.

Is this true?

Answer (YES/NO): NO